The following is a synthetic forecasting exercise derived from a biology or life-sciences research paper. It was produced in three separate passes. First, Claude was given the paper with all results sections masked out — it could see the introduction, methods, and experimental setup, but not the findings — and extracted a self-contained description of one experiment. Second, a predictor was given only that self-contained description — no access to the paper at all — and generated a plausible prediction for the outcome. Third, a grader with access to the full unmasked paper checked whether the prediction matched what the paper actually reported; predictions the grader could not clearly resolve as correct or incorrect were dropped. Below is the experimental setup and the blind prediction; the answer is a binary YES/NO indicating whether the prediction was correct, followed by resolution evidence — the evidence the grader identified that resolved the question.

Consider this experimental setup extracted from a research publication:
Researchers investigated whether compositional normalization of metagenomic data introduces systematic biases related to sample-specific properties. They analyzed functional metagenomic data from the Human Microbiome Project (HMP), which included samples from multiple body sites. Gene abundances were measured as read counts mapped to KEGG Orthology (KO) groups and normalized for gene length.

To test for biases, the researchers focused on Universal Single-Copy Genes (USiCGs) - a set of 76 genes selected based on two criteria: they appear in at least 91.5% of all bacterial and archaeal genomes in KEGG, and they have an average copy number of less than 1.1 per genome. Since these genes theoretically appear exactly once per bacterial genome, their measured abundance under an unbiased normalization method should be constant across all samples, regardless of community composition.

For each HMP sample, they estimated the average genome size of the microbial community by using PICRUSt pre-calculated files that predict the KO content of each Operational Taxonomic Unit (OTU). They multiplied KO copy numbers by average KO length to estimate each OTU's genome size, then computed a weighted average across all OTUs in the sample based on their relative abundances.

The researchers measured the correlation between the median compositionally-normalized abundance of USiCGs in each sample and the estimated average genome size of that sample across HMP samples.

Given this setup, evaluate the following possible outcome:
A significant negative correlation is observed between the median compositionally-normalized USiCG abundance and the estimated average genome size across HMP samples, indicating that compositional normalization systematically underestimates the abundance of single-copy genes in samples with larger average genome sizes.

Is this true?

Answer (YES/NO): YES